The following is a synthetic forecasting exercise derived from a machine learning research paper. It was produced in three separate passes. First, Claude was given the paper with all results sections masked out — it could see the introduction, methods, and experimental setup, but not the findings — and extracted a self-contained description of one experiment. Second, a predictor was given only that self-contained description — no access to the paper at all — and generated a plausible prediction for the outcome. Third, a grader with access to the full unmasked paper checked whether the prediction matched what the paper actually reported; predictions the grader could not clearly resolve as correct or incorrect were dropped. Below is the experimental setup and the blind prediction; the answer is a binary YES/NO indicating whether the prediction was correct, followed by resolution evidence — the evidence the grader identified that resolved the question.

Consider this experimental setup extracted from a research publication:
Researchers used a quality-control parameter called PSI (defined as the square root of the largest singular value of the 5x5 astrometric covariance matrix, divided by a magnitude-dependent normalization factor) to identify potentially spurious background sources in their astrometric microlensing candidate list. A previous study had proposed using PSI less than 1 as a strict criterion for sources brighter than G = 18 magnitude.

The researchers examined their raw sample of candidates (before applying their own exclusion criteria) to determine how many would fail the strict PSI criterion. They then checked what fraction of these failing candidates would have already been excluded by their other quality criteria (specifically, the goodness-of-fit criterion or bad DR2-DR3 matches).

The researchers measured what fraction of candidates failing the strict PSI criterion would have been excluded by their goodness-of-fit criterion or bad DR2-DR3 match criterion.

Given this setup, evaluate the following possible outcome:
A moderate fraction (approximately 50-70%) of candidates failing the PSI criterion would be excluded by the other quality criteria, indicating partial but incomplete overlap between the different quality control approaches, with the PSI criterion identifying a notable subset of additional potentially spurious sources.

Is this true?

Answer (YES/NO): NO